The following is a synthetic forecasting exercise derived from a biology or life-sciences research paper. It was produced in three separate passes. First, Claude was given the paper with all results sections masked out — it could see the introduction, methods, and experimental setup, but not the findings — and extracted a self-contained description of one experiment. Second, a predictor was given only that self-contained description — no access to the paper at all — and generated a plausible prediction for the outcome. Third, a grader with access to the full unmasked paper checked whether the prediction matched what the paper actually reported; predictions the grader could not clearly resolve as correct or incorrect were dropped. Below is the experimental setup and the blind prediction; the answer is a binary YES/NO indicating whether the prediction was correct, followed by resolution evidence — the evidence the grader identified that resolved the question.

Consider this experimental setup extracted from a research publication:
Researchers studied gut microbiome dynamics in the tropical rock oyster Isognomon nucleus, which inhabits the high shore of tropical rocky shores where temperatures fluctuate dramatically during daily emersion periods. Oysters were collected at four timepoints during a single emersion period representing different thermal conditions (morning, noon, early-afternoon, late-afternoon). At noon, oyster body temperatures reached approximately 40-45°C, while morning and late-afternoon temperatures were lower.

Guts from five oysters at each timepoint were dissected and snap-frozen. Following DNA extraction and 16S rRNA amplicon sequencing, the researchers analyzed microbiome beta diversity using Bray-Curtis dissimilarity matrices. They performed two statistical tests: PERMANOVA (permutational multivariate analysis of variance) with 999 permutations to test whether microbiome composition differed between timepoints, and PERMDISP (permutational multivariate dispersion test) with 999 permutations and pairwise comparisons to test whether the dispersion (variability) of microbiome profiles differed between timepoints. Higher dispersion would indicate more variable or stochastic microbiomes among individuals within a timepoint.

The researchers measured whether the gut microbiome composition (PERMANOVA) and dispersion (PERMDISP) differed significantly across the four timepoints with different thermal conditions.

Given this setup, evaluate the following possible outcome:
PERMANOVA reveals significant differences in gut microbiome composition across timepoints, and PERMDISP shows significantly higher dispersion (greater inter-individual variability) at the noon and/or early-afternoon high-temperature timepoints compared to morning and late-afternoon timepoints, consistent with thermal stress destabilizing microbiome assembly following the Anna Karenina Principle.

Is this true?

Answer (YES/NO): NO